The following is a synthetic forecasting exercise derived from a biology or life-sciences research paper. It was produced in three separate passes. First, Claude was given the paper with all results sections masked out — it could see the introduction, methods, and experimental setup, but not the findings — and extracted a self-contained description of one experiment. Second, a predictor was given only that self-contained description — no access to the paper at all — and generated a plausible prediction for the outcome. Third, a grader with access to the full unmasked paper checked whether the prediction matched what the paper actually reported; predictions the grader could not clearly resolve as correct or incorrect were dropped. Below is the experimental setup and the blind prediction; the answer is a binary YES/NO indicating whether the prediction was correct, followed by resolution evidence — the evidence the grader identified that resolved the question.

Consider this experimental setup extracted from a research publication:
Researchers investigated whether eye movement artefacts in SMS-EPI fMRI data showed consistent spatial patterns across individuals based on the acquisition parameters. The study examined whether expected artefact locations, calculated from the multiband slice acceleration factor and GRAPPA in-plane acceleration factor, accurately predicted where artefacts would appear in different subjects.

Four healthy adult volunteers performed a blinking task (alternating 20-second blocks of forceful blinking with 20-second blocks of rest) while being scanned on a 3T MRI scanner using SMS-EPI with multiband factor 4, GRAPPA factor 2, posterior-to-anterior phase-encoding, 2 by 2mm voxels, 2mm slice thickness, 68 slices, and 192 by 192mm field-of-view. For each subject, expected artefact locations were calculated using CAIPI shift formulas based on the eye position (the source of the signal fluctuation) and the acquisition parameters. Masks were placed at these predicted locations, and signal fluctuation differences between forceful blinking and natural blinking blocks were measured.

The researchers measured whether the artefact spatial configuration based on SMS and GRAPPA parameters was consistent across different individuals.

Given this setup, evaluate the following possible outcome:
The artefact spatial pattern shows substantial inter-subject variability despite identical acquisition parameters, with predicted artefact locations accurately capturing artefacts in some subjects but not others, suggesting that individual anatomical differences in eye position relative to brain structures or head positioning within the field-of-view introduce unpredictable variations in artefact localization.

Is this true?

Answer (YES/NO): NO